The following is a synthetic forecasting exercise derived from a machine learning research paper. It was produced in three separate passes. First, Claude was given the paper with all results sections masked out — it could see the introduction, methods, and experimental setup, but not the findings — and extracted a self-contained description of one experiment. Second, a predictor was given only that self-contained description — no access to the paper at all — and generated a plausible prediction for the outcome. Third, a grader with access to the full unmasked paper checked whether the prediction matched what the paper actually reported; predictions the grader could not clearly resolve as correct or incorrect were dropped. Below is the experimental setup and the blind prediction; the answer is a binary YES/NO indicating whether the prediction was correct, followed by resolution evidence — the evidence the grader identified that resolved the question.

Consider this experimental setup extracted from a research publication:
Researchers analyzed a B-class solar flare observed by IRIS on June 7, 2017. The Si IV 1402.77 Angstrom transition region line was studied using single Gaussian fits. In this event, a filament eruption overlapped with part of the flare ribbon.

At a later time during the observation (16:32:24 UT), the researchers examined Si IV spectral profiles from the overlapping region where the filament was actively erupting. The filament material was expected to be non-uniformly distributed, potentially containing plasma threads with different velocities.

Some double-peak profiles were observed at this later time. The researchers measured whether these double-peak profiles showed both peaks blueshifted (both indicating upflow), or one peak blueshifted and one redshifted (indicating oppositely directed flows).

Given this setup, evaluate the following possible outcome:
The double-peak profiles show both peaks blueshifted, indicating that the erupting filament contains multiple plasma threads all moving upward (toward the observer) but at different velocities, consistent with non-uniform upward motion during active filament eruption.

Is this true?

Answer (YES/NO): YES